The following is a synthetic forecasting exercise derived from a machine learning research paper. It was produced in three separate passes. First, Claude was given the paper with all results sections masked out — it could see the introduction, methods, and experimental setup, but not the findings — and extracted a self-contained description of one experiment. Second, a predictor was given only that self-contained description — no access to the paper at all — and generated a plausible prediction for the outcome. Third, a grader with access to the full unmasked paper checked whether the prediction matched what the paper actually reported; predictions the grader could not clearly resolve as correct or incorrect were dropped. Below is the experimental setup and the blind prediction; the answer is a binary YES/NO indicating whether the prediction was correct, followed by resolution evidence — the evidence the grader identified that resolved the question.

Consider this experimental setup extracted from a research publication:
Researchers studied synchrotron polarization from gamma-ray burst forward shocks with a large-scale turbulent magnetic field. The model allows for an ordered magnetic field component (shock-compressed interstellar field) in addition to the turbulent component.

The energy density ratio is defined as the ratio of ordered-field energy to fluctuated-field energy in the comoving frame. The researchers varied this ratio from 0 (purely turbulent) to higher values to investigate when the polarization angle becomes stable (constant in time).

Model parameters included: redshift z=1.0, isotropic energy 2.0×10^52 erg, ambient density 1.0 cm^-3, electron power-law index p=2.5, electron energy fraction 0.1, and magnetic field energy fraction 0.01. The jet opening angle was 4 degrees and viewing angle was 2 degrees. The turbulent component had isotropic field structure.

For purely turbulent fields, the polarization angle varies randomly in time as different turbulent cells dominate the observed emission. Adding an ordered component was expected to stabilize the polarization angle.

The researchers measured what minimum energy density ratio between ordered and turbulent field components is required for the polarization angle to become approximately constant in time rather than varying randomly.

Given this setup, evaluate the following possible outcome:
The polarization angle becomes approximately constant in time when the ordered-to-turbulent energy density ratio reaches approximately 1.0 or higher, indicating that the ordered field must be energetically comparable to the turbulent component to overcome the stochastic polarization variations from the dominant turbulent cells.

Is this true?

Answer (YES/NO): NO